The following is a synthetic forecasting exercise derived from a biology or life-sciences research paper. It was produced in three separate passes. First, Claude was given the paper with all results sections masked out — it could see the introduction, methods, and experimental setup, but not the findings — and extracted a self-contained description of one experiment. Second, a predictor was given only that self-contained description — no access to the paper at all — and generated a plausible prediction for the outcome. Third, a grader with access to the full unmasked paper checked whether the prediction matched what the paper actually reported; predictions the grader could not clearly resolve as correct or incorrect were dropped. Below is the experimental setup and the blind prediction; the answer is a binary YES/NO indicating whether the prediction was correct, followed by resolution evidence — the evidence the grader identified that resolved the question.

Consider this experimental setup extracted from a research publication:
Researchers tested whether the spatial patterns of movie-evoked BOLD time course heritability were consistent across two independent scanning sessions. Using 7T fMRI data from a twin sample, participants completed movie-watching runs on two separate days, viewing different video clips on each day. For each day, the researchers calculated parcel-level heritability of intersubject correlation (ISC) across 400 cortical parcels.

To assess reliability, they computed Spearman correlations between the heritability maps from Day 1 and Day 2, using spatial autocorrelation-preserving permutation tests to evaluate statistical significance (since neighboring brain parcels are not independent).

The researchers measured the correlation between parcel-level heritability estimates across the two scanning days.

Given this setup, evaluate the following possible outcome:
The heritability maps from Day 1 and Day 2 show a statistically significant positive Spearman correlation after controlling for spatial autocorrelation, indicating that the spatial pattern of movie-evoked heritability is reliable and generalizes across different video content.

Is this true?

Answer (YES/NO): YES